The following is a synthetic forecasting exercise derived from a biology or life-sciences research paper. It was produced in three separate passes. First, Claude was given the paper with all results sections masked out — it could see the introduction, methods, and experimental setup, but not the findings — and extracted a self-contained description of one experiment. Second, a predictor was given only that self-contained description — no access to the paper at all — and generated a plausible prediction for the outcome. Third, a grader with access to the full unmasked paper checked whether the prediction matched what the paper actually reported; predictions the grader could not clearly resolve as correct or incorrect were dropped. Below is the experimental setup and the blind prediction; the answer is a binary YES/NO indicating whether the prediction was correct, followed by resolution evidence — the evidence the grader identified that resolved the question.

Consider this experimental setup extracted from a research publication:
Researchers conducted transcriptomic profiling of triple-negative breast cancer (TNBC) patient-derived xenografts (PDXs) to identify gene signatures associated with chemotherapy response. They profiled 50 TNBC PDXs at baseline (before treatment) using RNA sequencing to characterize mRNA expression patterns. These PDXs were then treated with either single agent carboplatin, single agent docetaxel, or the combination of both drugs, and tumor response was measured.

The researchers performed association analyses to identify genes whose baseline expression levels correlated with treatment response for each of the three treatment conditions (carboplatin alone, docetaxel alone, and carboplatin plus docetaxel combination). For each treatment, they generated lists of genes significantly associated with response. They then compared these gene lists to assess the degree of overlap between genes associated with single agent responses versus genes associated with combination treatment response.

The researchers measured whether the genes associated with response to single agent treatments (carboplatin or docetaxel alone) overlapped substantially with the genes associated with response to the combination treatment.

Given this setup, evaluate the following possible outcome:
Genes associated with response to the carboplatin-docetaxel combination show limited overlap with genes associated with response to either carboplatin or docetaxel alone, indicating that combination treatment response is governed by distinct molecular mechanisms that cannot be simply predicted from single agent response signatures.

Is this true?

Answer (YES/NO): YES